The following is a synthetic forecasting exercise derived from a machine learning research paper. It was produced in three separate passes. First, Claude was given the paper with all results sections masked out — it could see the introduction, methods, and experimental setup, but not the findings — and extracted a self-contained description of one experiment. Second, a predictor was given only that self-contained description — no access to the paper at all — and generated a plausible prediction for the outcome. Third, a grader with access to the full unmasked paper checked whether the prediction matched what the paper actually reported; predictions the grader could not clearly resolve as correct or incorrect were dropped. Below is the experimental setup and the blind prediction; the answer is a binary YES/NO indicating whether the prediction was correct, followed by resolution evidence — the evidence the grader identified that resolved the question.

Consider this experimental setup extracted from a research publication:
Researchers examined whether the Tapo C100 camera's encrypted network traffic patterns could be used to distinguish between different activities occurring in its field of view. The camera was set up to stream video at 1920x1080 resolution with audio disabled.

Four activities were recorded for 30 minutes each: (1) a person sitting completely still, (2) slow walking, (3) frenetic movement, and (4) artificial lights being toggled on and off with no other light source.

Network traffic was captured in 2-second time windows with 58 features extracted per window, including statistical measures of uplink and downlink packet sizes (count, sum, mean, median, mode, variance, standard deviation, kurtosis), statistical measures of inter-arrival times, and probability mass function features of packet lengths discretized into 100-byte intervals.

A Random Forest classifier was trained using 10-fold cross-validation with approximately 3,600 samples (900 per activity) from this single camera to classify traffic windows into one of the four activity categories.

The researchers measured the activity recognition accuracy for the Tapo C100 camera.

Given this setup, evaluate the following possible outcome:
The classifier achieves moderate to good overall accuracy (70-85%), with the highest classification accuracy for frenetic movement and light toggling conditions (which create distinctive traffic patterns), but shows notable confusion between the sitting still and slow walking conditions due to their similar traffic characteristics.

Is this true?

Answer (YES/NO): NO